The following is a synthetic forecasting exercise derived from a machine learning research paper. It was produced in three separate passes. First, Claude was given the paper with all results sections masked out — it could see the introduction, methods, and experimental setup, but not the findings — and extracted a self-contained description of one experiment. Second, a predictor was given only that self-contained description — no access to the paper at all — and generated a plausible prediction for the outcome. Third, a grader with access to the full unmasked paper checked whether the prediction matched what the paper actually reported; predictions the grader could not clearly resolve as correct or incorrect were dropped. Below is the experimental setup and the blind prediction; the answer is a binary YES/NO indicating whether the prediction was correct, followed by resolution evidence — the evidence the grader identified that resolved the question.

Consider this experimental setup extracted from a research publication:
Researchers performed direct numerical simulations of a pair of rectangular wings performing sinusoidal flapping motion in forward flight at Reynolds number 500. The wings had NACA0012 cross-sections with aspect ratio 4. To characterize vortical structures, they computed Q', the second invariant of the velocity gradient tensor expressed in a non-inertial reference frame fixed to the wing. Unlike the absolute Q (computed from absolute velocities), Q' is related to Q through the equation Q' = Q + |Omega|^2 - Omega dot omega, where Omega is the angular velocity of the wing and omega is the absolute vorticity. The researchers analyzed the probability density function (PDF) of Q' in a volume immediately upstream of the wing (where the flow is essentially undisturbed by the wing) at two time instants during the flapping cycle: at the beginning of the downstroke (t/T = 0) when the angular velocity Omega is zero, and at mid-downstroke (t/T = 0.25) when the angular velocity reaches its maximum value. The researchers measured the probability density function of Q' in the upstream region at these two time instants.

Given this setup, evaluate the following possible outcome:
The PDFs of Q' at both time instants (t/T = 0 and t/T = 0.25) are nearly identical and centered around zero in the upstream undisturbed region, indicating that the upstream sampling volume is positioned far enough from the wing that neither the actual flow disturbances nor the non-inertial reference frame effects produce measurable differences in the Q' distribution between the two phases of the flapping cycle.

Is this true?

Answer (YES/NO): NO